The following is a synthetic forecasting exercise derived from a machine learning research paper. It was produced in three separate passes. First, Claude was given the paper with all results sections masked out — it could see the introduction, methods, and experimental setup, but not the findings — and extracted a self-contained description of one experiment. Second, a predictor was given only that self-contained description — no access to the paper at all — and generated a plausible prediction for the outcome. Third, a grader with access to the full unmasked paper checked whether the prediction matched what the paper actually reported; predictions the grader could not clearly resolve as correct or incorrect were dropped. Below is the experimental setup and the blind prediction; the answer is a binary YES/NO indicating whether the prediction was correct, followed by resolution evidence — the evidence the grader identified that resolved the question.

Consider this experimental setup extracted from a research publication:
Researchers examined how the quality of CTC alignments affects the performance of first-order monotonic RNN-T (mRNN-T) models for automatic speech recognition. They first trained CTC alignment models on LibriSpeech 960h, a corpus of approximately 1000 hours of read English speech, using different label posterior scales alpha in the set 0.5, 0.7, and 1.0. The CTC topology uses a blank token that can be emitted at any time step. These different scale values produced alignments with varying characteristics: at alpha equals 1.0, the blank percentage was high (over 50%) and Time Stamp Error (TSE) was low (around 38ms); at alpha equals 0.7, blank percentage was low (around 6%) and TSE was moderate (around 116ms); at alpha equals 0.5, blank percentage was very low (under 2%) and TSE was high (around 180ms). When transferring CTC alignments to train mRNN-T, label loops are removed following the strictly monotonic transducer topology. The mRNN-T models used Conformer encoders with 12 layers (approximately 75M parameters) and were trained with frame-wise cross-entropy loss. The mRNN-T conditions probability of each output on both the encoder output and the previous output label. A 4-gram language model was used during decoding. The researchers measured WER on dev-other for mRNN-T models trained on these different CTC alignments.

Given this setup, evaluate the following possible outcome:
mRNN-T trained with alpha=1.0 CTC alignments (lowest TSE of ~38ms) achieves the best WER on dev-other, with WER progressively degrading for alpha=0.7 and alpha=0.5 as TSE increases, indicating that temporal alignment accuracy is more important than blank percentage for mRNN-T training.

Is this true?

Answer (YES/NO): YES